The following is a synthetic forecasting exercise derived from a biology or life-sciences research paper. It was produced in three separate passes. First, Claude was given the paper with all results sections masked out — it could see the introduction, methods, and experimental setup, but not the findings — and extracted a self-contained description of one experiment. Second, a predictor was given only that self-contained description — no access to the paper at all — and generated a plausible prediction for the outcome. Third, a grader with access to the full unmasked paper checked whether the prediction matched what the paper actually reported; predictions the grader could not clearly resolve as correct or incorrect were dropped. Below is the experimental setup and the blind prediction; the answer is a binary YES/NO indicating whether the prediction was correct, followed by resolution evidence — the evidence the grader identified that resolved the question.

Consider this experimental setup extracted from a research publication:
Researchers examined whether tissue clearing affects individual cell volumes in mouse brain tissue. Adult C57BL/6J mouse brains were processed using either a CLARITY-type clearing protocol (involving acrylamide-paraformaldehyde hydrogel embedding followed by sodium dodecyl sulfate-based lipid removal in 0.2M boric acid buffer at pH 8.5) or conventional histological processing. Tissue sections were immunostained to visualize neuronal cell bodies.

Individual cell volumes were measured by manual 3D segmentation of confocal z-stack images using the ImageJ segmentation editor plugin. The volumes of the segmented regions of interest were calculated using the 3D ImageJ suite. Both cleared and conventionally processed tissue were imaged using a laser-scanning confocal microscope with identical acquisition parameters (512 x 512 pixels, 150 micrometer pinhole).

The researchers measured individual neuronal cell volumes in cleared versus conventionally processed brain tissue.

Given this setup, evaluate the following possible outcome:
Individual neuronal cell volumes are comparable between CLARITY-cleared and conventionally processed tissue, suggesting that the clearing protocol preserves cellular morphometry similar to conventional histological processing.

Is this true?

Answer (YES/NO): NO